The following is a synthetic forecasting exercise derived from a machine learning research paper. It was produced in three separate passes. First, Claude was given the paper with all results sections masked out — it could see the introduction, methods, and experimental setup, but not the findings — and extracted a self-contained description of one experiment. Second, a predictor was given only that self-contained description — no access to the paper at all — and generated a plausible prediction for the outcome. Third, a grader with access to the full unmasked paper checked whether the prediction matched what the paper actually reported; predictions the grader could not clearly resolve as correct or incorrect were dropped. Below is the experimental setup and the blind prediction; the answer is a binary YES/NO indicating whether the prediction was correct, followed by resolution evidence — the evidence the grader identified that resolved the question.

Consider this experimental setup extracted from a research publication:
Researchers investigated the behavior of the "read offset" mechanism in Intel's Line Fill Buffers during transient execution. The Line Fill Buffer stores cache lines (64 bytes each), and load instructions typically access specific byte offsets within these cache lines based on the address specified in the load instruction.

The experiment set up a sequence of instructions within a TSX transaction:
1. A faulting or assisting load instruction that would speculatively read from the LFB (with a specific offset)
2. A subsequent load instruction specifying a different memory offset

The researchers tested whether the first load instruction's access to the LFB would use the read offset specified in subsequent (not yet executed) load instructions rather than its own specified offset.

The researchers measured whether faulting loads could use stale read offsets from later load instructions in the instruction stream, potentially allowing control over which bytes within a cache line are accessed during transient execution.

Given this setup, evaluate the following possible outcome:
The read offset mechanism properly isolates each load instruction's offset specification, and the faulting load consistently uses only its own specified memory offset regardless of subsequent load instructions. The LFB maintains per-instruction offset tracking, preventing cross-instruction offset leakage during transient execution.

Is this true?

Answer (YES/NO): NO